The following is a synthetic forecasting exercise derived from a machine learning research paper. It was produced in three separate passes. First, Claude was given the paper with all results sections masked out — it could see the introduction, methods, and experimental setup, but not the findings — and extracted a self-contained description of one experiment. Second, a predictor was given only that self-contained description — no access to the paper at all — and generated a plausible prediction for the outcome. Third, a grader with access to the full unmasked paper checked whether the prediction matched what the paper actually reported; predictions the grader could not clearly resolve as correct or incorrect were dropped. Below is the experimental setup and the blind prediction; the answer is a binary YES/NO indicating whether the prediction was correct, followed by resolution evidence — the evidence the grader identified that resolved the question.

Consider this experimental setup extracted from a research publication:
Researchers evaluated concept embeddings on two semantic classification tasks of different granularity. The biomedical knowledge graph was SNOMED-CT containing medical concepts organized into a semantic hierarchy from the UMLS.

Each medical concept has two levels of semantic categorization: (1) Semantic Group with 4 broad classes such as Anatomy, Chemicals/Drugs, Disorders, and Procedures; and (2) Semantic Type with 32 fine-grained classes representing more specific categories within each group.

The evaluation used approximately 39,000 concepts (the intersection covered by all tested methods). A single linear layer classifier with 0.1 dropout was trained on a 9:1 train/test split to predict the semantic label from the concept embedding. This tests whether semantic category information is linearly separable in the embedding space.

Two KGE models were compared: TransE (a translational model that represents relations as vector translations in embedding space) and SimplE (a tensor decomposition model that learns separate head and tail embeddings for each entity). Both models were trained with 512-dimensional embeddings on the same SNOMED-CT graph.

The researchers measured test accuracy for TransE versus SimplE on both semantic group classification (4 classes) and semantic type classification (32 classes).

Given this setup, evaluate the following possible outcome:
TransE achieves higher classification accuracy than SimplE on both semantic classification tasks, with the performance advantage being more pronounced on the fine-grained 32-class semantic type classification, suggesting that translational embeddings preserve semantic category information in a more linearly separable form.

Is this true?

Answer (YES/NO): YES